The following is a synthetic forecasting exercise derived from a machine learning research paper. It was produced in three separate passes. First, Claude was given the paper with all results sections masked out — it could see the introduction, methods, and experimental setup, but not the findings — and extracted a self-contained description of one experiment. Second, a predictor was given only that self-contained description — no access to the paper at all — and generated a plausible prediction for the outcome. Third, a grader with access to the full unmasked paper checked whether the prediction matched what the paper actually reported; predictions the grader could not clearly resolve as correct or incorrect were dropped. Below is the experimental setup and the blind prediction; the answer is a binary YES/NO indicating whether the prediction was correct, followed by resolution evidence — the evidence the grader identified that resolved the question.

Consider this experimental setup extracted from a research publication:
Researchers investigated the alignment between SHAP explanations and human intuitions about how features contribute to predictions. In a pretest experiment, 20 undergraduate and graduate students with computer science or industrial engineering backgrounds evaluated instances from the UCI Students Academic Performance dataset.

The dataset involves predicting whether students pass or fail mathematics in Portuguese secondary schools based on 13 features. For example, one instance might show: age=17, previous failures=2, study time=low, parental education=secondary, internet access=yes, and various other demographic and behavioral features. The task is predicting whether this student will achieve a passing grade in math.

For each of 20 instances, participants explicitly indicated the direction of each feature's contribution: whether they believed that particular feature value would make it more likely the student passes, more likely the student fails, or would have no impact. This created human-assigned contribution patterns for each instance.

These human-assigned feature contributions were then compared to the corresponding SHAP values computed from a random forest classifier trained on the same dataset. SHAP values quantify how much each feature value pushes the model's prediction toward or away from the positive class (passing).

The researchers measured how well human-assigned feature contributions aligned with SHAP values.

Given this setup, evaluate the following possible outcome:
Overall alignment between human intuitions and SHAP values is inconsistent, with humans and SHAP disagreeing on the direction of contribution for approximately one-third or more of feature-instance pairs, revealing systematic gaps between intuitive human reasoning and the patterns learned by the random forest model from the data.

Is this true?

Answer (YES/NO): NO